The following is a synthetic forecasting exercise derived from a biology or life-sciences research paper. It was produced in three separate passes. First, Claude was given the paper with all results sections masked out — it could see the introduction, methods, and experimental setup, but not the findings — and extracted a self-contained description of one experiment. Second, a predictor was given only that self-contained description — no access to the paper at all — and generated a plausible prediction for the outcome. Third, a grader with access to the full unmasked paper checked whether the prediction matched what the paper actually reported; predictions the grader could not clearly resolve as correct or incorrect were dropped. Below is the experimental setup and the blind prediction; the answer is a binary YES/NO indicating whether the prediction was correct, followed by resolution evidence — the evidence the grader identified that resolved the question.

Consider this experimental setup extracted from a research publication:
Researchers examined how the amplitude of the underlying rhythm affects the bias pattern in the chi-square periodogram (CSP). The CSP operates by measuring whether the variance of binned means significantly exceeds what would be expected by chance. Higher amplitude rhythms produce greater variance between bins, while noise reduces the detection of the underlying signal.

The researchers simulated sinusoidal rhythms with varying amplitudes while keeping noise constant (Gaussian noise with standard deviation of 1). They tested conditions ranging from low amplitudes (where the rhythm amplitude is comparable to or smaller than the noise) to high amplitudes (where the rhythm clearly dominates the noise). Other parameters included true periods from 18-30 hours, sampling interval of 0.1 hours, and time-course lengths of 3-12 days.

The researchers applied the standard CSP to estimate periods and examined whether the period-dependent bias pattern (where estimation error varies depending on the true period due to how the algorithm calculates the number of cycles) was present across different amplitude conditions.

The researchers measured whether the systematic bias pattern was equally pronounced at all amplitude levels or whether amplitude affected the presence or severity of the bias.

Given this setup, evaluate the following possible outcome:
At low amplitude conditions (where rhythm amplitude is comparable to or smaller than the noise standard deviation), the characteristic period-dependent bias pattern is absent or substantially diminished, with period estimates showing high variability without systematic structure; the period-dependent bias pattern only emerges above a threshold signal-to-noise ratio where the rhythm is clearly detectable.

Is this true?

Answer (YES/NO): NO